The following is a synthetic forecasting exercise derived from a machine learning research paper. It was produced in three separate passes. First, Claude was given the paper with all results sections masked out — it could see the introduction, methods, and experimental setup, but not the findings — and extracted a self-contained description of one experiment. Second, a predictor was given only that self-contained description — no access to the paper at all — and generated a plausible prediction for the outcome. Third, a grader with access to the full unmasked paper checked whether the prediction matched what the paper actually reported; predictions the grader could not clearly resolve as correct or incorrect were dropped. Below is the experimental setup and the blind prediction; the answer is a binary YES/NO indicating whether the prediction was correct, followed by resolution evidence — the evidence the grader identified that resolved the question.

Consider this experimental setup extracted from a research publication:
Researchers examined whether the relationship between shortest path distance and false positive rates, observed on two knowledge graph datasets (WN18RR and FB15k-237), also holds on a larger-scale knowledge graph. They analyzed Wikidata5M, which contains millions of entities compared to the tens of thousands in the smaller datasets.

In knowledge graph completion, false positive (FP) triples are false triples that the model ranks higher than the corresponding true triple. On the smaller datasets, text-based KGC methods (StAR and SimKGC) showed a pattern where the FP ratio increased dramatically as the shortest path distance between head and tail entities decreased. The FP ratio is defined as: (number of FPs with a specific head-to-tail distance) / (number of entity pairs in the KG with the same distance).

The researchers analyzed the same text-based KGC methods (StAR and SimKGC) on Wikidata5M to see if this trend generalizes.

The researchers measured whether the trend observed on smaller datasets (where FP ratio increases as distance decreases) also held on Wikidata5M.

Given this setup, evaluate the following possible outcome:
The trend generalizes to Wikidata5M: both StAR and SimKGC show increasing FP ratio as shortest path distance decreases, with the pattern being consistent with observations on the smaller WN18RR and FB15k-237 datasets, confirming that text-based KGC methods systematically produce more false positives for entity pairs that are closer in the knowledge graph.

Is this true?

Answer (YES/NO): YES